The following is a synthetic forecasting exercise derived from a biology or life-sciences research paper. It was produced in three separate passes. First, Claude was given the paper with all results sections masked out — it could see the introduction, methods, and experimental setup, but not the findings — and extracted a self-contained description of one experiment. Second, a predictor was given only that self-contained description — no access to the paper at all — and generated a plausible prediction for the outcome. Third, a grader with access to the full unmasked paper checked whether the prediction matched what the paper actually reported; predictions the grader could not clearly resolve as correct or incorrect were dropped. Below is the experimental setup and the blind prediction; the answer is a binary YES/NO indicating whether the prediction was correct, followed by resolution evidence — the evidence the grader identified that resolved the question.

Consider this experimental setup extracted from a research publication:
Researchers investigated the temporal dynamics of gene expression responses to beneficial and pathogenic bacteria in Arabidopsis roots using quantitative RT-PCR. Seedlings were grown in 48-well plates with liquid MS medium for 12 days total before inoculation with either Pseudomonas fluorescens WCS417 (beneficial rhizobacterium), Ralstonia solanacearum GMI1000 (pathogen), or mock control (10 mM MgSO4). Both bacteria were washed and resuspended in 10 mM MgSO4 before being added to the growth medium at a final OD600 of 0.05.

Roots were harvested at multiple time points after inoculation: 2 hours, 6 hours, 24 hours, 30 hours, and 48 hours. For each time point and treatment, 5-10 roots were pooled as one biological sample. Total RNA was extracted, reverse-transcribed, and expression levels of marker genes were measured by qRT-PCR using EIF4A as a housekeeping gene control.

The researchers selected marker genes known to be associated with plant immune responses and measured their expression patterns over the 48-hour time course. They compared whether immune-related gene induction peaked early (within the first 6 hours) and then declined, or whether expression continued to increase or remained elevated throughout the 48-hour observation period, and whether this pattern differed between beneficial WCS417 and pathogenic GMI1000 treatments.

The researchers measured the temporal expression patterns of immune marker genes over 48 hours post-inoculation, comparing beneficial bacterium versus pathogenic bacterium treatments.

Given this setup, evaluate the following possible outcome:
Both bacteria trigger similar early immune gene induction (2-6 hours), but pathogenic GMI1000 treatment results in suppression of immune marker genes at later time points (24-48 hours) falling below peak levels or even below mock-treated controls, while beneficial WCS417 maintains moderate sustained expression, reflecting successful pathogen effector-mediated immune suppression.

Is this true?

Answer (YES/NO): NO